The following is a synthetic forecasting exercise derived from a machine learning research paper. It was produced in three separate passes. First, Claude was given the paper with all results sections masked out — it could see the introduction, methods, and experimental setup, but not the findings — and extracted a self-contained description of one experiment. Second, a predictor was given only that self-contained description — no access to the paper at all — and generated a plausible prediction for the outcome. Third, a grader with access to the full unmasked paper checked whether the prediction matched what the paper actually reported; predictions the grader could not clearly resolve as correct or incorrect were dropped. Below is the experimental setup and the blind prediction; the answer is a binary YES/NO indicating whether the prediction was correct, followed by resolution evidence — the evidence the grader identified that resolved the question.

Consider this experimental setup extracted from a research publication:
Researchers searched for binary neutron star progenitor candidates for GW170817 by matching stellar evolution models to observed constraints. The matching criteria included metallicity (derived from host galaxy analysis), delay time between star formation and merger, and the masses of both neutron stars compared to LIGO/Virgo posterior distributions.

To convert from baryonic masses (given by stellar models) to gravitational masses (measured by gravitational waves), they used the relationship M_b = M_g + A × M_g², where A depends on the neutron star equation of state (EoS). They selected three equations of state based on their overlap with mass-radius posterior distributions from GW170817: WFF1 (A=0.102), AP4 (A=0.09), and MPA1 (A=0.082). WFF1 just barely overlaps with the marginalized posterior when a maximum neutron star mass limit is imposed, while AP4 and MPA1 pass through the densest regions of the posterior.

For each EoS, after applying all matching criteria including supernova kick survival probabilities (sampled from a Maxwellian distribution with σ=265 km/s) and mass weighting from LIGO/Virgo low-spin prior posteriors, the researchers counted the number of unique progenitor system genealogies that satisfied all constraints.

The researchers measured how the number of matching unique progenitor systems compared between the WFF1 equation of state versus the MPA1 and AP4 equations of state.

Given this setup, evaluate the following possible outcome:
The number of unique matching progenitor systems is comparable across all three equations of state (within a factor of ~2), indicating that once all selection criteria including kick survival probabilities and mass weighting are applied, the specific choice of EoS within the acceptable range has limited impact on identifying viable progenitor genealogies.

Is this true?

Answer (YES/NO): NO